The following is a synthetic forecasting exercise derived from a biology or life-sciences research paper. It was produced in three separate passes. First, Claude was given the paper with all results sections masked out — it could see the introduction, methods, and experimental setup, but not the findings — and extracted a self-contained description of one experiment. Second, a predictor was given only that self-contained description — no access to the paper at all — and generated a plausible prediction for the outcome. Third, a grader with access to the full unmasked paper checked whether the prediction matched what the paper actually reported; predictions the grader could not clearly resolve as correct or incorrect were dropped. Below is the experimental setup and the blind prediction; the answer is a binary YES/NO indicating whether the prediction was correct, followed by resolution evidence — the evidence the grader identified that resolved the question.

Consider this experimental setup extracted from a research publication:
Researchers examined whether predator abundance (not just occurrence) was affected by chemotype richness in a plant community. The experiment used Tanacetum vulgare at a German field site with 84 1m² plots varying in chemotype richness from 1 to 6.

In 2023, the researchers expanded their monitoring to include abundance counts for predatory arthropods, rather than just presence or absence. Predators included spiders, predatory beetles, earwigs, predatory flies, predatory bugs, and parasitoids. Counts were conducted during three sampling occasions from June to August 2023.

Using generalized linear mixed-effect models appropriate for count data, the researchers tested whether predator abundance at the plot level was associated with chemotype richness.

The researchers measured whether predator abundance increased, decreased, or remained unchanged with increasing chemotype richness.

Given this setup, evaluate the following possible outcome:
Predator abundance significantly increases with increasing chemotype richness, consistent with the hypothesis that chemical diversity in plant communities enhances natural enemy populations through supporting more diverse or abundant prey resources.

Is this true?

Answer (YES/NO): NO